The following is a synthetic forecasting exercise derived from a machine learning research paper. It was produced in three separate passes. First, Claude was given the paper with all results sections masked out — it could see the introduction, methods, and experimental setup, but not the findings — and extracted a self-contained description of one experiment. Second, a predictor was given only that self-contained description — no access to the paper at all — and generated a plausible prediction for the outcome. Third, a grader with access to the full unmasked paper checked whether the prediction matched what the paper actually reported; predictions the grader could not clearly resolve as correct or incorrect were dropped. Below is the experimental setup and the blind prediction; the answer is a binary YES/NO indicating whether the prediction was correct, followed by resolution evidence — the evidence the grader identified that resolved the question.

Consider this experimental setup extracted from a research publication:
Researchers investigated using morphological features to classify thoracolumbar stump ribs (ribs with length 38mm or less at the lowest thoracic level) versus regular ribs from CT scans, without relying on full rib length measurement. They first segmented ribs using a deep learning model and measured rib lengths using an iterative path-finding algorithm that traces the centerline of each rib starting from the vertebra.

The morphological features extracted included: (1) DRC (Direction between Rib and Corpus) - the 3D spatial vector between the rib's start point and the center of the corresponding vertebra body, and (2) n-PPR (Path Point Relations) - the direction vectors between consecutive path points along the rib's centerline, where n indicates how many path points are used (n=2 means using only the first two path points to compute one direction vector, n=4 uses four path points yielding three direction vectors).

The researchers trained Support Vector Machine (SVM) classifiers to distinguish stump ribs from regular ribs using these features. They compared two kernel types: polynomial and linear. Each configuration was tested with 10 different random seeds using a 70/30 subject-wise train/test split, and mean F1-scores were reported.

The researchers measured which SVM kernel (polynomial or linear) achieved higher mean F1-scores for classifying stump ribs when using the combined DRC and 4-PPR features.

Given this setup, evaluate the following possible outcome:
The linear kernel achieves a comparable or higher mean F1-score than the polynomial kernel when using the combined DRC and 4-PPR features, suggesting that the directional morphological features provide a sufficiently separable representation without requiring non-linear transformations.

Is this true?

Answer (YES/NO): YES